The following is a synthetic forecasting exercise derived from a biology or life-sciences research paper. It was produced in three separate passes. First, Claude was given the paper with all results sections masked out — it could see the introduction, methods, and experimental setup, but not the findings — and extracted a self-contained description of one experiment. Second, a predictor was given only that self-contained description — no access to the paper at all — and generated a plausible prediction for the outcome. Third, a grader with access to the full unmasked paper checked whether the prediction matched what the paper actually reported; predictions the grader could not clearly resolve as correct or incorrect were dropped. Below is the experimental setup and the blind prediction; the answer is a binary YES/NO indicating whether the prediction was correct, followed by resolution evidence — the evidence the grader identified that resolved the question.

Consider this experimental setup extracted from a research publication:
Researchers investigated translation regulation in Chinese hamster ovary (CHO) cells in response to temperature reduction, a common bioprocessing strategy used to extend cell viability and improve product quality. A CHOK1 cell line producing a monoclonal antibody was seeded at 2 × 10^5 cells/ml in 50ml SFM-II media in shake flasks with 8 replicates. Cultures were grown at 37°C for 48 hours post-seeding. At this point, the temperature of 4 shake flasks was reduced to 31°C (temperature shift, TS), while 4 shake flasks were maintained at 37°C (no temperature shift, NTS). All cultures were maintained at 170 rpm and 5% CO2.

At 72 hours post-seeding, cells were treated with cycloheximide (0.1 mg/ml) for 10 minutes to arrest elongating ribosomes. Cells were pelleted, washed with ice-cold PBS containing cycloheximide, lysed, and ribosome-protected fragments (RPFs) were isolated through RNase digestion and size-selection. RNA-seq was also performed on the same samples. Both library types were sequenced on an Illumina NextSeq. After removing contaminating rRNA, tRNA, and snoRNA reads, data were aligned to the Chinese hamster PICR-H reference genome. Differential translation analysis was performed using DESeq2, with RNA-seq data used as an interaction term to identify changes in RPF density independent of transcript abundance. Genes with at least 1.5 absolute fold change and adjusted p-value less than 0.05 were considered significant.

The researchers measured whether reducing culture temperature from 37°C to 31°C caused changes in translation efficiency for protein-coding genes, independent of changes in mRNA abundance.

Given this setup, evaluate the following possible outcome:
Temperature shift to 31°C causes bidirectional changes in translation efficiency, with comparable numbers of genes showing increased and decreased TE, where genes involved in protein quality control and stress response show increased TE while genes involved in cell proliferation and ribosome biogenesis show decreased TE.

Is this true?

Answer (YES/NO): NO